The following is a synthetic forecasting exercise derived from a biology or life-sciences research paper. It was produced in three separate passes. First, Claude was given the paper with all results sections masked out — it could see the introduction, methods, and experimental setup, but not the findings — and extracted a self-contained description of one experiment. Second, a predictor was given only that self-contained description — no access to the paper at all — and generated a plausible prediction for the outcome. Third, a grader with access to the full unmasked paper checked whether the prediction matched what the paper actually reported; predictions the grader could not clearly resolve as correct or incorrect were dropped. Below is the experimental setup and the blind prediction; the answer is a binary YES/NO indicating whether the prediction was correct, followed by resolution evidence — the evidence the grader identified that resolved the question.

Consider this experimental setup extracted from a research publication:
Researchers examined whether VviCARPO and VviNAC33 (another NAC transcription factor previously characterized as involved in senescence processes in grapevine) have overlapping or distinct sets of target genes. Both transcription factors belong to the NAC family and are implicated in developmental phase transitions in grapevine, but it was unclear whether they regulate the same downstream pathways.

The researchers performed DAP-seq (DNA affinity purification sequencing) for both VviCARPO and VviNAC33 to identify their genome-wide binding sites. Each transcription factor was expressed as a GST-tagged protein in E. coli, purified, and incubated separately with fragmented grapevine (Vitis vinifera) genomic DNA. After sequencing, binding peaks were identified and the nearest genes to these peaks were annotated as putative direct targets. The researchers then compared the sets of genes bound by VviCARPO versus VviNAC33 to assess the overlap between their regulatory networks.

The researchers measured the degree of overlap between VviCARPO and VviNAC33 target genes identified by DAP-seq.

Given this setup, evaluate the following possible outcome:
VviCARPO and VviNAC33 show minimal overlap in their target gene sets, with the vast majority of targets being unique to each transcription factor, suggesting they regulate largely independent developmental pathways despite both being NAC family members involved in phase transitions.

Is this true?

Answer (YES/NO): NO